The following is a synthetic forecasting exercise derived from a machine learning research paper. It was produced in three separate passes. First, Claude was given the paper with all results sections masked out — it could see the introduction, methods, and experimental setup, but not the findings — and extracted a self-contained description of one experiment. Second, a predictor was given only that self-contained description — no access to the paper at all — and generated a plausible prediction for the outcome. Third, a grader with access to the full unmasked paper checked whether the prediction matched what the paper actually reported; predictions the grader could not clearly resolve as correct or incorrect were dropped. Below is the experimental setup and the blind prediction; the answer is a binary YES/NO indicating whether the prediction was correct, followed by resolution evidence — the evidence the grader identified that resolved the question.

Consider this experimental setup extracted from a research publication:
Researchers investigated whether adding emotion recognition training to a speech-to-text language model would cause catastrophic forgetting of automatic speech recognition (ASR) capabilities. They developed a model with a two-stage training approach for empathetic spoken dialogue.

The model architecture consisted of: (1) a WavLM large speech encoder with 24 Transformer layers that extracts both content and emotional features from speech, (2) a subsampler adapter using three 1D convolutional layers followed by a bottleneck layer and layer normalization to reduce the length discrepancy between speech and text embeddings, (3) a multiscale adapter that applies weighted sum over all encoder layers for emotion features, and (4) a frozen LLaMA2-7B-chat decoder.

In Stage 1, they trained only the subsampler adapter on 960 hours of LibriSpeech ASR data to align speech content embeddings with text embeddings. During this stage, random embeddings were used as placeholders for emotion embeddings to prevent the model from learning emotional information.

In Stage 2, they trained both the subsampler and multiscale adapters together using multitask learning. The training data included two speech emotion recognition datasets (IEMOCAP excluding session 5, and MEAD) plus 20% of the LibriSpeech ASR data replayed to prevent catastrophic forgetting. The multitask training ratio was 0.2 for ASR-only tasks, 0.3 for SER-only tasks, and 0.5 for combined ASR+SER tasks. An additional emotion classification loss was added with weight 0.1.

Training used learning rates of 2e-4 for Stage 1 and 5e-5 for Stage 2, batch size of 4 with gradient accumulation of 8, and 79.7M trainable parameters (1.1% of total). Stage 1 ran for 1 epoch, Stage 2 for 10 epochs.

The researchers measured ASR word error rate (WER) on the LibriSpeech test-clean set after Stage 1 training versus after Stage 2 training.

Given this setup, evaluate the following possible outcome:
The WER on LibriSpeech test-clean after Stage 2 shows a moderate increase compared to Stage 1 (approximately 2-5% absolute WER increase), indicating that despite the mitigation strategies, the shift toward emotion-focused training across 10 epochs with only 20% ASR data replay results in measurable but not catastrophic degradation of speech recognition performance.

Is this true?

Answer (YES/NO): NO